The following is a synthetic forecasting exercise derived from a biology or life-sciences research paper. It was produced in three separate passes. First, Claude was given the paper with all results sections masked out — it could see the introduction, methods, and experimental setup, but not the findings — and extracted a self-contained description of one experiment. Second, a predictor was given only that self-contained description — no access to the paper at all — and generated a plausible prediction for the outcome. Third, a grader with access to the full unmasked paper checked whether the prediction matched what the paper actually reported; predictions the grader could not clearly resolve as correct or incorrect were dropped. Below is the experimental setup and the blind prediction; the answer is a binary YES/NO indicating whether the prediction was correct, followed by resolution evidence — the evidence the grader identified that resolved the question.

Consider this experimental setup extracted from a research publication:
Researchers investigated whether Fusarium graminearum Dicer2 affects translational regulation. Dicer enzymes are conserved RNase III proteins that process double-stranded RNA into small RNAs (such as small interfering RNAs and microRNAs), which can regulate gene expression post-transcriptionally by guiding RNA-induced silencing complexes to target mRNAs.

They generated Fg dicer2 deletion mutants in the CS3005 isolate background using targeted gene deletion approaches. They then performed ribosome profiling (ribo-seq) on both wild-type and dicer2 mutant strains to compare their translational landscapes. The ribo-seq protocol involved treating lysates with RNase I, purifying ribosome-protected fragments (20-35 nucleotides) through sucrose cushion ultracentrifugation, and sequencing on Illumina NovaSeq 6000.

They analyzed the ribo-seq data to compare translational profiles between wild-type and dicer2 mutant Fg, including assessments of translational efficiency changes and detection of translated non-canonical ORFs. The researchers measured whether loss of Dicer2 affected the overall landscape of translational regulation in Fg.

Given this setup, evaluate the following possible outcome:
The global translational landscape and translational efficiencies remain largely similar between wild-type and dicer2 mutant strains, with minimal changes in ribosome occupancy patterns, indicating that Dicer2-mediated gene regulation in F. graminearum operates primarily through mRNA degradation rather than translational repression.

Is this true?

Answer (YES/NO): NO